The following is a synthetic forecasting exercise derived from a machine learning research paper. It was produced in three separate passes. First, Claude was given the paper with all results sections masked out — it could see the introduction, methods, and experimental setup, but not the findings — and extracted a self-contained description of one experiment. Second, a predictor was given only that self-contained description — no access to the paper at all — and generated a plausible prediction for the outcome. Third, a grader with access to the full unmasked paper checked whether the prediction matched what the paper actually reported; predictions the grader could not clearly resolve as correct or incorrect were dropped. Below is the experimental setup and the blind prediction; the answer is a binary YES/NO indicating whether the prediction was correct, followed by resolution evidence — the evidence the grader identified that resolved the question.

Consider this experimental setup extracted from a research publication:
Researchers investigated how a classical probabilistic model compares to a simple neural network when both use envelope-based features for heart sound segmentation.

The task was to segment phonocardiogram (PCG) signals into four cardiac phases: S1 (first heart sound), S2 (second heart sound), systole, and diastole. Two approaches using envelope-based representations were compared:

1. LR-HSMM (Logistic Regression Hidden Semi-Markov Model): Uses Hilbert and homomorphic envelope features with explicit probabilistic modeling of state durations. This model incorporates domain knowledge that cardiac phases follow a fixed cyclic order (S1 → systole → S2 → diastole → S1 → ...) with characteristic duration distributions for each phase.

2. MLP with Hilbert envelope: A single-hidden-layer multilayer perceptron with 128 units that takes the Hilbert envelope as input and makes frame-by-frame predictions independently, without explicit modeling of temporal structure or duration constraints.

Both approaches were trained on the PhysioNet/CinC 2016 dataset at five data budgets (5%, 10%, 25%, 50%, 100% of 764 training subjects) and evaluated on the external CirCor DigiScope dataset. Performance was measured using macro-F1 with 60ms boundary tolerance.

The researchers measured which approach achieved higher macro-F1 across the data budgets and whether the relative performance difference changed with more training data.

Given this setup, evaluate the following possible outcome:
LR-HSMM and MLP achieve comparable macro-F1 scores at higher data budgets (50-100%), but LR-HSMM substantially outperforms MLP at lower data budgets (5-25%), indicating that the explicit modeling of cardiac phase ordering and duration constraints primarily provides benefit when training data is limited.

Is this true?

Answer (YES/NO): NO